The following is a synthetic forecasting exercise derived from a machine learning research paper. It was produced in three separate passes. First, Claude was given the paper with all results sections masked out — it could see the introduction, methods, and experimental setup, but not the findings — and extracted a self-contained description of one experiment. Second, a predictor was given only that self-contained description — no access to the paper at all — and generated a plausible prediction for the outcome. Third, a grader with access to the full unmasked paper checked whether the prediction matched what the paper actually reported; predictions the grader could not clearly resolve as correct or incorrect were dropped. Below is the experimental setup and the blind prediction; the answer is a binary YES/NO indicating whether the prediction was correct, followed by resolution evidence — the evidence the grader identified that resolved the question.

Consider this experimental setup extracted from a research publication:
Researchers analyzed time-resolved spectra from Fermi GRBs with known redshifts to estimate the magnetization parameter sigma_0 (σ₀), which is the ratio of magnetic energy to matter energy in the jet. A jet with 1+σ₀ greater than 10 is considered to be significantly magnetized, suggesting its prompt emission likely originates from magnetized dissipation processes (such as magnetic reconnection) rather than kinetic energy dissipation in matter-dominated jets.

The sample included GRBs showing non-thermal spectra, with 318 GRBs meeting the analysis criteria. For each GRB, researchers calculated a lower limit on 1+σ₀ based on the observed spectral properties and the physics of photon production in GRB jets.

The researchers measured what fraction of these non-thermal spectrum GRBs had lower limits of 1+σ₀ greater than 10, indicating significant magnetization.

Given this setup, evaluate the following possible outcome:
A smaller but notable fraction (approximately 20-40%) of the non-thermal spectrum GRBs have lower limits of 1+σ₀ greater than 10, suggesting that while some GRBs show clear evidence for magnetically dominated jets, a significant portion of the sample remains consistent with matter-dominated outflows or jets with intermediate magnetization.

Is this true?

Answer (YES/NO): YES